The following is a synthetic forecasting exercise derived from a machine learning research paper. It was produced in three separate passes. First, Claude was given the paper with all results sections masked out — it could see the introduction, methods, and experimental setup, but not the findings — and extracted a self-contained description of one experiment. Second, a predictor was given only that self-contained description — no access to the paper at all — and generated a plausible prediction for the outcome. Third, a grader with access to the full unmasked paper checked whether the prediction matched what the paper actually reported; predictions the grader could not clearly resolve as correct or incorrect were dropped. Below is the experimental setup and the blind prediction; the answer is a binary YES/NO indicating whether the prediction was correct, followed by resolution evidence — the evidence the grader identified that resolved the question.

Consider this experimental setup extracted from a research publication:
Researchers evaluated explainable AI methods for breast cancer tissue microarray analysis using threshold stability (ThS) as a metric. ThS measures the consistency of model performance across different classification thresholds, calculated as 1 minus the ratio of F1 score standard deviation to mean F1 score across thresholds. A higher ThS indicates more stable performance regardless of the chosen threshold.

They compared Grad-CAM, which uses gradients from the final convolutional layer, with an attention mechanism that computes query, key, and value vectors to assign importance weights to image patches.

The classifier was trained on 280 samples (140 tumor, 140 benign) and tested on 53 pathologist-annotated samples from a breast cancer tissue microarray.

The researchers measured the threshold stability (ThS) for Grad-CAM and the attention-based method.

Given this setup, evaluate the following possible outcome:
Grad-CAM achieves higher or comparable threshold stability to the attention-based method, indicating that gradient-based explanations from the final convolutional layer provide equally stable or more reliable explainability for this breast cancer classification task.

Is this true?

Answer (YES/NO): NO